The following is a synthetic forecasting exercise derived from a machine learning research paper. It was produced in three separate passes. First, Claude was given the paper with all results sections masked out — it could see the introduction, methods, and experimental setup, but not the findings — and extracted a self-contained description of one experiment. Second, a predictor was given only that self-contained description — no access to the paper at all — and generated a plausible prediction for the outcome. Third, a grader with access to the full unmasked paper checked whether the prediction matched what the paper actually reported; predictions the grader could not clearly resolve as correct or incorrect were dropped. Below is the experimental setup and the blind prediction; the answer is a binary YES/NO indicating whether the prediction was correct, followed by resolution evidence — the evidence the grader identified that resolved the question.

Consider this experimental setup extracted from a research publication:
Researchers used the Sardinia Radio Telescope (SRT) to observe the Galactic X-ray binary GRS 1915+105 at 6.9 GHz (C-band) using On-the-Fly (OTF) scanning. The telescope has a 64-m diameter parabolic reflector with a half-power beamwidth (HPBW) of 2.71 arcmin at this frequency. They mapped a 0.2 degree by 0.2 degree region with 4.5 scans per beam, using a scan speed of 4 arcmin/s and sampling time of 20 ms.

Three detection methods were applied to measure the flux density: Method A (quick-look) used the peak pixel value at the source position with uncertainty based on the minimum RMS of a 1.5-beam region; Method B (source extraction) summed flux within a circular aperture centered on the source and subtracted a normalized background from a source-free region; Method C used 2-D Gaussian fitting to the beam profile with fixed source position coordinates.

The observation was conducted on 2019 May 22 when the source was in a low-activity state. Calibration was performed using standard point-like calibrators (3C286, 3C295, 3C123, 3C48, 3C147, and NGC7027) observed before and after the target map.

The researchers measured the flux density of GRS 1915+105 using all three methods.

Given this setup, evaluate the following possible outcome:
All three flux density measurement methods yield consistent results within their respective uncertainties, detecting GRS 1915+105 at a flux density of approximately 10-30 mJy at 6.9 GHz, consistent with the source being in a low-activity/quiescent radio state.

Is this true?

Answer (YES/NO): NO